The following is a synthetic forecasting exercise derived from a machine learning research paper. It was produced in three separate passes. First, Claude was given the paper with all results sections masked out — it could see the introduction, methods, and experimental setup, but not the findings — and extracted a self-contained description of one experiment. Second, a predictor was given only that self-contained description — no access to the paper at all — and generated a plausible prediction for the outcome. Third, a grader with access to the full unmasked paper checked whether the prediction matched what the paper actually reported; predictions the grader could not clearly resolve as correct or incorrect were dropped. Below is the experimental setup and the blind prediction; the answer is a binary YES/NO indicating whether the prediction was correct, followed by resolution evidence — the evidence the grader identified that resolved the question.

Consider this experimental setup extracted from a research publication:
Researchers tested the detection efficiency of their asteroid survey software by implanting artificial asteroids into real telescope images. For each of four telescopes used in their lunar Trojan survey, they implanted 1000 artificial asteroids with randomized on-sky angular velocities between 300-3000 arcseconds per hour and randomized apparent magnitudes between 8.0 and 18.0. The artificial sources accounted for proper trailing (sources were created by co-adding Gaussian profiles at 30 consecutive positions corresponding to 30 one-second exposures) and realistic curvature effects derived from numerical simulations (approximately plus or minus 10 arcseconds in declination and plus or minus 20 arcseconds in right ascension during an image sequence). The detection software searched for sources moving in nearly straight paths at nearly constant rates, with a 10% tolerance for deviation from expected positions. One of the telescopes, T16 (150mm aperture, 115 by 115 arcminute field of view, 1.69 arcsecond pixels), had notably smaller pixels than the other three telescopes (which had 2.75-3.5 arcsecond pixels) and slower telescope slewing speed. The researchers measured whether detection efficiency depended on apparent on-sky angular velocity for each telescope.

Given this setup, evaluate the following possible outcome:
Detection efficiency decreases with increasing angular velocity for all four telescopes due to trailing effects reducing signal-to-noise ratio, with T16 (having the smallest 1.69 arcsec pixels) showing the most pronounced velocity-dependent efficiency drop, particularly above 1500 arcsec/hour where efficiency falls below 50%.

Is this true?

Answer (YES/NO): NO